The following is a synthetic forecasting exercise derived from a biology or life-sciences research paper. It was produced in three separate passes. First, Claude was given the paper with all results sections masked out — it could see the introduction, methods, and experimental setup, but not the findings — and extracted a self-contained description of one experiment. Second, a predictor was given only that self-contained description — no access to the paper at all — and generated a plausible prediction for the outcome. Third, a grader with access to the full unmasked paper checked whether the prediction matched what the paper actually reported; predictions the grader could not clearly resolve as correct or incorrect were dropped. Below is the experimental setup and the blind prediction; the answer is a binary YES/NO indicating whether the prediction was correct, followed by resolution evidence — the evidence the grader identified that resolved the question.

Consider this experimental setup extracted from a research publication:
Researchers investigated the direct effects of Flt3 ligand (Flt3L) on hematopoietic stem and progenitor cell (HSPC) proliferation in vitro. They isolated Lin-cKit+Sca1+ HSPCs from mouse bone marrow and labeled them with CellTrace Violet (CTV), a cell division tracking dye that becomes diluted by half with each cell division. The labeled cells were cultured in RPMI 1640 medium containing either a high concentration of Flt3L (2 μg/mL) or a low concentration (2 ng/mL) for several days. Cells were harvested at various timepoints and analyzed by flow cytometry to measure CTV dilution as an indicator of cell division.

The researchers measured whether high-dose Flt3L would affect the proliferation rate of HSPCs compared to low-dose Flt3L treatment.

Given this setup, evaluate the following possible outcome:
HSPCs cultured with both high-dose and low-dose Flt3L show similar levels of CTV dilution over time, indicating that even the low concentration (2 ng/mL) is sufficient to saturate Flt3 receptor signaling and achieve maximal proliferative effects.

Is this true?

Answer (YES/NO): NO